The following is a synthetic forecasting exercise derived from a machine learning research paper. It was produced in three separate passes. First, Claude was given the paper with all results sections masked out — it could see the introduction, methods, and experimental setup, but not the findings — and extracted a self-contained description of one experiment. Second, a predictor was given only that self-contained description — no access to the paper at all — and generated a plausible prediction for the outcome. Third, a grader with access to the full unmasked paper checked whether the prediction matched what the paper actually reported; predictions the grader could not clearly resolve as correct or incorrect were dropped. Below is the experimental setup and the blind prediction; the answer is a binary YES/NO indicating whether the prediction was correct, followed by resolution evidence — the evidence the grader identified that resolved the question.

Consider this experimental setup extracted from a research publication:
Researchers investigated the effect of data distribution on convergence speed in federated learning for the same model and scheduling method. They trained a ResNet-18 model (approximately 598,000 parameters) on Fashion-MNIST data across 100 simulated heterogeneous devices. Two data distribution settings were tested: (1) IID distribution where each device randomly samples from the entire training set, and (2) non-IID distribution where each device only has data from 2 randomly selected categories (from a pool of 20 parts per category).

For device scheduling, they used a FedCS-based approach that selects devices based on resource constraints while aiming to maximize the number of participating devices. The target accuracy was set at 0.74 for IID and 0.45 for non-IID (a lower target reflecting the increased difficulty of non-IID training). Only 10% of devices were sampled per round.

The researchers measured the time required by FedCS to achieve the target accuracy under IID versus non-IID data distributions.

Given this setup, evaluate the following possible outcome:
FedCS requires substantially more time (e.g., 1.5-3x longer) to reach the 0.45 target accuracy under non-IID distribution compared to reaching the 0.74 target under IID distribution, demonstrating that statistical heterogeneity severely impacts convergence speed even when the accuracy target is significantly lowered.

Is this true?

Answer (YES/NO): NO